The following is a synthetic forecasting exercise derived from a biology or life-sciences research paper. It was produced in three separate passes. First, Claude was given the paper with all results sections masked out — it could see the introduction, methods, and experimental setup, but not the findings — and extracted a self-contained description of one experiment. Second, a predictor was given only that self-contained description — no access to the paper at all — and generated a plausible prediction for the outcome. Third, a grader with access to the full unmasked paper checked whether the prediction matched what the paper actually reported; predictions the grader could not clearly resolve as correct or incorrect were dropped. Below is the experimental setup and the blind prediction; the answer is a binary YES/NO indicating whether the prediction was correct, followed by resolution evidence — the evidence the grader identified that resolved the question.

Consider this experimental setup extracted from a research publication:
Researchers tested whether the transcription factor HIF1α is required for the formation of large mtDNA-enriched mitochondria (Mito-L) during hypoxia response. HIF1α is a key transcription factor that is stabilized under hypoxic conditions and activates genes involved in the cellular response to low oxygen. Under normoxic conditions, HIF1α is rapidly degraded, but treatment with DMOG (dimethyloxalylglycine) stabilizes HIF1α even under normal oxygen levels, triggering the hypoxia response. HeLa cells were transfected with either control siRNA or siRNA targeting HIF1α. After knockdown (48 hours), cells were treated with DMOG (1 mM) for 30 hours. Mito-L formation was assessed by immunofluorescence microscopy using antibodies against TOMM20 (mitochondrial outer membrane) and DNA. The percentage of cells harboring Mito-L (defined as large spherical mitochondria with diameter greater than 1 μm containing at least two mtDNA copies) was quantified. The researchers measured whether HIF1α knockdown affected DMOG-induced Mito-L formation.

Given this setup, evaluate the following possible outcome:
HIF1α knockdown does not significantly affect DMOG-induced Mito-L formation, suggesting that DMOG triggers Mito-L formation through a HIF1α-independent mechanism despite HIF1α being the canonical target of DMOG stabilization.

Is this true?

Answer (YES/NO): NO